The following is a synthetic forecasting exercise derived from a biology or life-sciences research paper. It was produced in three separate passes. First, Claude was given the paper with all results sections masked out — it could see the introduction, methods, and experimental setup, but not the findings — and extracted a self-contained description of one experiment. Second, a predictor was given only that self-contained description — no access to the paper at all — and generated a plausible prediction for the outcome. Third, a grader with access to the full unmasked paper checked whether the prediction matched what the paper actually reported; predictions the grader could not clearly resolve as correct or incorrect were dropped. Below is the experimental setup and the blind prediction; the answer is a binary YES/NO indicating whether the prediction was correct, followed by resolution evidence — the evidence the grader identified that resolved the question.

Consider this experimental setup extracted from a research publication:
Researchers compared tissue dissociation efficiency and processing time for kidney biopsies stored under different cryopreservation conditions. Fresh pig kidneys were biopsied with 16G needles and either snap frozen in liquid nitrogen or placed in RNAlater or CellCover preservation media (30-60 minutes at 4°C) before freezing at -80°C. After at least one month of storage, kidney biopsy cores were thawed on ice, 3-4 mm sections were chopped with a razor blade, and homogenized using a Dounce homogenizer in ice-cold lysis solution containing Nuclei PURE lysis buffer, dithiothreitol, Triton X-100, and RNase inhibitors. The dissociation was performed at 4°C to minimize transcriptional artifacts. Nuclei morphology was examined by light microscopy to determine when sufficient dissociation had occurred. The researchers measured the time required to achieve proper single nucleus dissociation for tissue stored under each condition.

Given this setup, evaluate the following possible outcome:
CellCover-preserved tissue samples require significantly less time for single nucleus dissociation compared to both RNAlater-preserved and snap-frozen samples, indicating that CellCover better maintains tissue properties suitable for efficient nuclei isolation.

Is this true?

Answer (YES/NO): NO